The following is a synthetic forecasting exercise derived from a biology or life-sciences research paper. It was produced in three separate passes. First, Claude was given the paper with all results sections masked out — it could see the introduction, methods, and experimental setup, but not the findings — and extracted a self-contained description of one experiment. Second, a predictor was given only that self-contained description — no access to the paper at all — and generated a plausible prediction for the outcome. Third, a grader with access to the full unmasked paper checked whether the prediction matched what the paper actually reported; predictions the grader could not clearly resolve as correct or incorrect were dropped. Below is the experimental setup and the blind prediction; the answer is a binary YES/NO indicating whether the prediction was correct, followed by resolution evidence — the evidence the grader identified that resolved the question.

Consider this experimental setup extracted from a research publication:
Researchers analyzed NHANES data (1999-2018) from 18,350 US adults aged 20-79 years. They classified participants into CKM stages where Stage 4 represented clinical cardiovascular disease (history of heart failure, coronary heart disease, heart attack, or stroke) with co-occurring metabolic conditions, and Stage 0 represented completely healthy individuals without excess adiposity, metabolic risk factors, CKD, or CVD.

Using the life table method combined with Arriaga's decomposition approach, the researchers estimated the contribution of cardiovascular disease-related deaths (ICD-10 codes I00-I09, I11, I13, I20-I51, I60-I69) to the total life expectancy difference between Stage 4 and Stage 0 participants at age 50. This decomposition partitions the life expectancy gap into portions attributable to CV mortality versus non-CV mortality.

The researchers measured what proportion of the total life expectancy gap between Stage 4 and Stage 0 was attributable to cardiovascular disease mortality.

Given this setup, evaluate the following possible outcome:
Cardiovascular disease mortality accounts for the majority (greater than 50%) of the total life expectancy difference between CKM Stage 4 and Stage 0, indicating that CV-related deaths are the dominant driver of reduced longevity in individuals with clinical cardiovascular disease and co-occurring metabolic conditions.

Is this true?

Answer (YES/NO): NO